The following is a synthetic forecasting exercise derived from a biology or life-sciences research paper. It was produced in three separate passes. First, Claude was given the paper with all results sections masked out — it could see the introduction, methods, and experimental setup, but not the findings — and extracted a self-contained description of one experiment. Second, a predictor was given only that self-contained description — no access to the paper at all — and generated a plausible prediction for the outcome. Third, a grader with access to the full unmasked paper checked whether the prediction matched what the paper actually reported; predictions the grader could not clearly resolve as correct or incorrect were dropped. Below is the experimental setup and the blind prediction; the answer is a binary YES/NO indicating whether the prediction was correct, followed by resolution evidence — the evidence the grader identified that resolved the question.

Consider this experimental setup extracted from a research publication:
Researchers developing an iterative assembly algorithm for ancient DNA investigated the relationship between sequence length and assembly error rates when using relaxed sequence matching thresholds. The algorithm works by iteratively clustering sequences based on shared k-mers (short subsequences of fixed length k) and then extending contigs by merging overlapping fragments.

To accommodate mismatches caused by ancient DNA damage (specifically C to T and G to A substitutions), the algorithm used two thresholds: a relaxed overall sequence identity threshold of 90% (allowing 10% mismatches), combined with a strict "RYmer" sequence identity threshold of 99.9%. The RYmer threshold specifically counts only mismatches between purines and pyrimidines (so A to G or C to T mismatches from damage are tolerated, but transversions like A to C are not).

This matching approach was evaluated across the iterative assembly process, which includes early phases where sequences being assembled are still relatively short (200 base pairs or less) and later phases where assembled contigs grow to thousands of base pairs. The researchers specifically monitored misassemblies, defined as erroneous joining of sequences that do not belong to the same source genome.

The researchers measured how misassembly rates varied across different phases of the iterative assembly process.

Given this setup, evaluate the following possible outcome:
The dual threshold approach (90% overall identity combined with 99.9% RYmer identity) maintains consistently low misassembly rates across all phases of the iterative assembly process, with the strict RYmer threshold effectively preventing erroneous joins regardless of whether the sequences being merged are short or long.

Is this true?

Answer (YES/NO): NO